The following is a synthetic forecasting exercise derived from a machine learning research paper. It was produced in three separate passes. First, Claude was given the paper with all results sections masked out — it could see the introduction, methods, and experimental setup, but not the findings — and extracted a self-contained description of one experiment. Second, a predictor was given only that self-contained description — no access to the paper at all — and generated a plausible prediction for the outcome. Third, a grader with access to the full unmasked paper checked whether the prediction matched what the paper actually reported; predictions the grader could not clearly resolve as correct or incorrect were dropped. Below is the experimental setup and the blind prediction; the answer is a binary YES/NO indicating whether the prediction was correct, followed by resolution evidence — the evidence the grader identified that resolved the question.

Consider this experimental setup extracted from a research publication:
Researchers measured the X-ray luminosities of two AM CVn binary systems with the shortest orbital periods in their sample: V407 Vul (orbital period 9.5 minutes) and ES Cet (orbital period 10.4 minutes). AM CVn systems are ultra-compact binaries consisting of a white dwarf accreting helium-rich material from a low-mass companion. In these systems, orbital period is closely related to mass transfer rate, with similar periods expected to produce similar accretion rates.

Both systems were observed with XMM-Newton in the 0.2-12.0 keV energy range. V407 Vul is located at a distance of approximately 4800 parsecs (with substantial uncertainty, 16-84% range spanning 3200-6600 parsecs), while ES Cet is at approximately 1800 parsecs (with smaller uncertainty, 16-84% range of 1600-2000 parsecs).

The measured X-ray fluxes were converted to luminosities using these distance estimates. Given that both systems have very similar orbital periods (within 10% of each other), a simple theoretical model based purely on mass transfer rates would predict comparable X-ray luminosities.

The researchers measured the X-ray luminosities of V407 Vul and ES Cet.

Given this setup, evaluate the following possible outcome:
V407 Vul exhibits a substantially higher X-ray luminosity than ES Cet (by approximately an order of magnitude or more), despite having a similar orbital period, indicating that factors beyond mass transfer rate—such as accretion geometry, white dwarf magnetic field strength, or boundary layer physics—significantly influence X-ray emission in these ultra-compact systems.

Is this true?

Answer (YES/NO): YES